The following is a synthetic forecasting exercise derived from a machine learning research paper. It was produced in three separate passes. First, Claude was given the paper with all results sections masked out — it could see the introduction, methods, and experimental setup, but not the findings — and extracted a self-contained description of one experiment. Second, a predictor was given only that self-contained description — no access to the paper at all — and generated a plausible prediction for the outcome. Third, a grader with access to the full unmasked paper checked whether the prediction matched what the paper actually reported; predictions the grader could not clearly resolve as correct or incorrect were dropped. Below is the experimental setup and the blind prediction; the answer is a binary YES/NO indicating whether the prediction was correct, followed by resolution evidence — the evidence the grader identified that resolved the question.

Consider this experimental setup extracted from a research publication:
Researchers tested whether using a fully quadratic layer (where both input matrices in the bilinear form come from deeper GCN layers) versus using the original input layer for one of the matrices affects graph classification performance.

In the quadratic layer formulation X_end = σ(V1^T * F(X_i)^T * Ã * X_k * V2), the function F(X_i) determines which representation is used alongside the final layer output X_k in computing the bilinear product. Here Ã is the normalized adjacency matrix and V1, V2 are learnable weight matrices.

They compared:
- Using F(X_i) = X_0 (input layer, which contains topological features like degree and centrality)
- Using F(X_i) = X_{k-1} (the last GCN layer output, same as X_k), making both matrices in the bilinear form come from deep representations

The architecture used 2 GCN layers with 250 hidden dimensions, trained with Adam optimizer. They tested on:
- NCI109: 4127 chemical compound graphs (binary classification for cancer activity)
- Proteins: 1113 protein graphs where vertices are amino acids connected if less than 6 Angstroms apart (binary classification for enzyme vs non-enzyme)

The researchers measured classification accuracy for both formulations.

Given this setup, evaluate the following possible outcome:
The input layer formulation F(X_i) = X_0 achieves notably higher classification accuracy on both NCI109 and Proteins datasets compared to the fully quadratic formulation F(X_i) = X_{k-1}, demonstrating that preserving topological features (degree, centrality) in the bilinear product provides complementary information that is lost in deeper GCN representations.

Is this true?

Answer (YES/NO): YES